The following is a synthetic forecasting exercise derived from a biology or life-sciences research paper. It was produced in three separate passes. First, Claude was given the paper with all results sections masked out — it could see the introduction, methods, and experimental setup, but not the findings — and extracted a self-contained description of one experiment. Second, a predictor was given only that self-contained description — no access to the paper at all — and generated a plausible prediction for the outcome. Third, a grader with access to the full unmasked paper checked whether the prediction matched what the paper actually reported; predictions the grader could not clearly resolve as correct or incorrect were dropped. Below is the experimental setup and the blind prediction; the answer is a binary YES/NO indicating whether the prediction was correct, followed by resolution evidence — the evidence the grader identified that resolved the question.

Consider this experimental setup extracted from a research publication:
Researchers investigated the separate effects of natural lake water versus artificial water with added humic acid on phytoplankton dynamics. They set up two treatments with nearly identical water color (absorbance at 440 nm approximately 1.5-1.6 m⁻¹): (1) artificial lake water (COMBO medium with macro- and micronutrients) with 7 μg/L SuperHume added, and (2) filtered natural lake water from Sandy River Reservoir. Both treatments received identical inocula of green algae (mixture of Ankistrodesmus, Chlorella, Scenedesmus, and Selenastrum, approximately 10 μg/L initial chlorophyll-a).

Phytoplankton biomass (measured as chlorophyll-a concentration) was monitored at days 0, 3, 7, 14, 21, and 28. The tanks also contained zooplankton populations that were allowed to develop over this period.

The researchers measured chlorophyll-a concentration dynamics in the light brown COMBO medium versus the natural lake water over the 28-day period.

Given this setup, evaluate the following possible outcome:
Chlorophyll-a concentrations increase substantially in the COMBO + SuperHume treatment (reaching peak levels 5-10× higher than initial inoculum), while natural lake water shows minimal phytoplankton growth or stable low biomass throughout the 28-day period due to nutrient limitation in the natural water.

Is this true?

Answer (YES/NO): NO